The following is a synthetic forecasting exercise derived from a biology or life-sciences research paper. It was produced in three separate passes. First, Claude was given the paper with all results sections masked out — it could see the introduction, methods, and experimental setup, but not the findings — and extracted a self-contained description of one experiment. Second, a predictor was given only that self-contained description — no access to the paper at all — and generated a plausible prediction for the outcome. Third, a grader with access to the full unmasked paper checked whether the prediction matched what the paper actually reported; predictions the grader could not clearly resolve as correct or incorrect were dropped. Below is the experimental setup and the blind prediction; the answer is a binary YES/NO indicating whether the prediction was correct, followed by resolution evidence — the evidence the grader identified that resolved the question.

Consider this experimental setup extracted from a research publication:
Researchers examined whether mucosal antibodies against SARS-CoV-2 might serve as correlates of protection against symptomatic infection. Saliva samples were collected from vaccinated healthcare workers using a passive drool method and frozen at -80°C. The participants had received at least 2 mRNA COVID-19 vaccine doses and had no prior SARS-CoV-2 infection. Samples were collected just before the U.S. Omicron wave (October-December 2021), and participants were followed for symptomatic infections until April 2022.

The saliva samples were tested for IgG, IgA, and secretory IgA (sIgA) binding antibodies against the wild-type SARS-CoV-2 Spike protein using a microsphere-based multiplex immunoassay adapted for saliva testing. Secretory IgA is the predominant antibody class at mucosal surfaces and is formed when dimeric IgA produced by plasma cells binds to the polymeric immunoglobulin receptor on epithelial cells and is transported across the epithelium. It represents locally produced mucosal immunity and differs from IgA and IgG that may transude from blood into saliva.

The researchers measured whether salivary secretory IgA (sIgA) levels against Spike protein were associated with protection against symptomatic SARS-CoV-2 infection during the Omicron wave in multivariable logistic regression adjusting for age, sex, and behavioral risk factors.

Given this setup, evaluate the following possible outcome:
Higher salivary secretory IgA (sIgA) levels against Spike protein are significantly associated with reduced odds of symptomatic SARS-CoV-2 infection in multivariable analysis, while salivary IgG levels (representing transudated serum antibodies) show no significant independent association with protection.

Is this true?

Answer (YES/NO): NO